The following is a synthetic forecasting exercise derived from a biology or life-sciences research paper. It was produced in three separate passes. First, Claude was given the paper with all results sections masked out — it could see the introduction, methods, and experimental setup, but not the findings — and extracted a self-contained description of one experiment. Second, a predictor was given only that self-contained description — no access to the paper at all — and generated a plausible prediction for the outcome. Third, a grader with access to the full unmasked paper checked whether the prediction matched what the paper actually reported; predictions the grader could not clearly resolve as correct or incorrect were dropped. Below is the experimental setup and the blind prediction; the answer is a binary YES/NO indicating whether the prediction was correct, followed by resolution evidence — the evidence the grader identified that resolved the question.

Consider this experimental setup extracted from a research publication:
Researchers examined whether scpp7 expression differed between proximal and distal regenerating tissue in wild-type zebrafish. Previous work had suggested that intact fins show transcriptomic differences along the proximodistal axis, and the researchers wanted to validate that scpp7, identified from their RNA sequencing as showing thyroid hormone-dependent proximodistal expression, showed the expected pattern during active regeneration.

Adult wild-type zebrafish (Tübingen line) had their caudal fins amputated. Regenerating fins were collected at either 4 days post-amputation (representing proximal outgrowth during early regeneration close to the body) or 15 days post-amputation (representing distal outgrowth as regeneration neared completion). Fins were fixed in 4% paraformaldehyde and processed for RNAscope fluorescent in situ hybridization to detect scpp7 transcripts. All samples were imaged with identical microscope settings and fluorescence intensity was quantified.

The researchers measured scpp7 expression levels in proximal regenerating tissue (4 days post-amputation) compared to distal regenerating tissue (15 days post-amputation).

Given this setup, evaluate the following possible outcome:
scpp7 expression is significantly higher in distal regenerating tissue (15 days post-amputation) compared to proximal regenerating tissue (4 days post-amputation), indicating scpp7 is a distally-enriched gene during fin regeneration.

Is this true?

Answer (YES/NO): NO